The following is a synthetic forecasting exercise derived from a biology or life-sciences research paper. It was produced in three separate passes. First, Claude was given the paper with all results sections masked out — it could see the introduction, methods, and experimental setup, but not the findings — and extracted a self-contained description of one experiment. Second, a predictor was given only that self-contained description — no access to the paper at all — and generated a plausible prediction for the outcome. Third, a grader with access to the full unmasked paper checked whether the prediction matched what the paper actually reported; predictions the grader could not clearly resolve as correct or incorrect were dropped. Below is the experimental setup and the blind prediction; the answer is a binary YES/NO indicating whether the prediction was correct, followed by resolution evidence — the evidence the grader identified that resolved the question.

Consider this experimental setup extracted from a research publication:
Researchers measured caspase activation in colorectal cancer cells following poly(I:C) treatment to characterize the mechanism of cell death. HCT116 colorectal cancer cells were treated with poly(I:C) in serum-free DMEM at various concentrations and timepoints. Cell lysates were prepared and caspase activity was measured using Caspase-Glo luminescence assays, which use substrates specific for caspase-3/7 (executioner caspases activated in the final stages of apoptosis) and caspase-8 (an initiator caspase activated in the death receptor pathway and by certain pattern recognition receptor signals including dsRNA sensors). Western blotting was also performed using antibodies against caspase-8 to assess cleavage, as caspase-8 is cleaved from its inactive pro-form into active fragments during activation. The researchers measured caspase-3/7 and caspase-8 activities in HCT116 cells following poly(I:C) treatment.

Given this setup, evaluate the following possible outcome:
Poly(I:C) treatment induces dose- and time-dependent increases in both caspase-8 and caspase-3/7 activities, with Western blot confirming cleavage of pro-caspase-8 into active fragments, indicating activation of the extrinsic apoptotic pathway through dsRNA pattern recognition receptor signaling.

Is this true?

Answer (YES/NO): NO